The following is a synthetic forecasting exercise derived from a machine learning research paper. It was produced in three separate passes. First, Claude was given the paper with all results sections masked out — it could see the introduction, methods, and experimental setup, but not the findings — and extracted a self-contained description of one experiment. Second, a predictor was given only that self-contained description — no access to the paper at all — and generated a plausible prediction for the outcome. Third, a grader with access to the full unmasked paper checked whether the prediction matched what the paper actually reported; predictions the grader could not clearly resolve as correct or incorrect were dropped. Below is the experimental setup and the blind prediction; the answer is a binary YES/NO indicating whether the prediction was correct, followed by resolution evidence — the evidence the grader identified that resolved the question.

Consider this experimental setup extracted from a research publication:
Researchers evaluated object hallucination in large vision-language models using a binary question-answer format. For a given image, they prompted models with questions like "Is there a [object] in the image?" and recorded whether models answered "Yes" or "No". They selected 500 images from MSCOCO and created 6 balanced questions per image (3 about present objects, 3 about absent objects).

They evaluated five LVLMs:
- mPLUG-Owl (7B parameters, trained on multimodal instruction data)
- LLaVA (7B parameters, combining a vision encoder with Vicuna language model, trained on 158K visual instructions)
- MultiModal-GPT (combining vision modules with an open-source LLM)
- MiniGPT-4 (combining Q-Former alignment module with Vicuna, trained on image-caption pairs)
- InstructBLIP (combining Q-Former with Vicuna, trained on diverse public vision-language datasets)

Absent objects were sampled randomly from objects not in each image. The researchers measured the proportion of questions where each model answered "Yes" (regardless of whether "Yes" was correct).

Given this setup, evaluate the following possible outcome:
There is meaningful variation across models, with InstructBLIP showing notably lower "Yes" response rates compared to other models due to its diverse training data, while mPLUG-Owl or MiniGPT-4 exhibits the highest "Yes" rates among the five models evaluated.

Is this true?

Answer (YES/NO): NO